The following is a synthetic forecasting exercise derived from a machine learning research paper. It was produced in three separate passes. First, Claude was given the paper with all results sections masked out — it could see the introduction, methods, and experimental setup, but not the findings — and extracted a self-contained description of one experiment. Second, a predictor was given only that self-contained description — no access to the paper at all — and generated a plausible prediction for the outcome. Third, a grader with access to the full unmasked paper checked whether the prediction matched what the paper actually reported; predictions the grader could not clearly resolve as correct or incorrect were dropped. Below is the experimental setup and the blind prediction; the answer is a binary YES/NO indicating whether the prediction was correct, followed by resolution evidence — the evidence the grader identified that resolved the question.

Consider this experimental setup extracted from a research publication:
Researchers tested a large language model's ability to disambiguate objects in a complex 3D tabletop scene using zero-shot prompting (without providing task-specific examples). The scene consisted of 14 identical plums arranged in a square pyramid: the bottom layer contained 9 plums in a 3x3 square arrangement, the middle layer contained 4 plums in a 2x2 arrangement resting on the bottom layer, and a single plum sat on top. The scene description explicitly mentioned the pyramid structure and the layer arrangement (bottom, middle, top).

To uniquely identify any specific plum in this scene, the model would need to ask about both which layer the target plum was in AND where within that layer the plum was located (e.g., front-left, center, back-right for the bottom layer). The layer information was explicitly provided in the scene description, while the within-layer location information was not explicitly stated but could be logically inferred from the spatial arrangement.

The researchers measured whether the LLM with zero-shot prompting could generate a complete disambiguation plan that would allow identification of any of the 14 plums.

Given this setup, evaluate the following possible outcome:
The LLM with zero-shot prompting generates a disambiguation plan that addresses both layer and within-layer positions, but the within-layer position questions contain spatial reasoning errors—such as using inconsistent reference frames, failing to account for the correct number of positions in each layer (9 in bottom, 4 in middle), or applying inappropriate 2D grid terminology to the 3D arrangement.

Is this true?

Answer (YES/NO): NO